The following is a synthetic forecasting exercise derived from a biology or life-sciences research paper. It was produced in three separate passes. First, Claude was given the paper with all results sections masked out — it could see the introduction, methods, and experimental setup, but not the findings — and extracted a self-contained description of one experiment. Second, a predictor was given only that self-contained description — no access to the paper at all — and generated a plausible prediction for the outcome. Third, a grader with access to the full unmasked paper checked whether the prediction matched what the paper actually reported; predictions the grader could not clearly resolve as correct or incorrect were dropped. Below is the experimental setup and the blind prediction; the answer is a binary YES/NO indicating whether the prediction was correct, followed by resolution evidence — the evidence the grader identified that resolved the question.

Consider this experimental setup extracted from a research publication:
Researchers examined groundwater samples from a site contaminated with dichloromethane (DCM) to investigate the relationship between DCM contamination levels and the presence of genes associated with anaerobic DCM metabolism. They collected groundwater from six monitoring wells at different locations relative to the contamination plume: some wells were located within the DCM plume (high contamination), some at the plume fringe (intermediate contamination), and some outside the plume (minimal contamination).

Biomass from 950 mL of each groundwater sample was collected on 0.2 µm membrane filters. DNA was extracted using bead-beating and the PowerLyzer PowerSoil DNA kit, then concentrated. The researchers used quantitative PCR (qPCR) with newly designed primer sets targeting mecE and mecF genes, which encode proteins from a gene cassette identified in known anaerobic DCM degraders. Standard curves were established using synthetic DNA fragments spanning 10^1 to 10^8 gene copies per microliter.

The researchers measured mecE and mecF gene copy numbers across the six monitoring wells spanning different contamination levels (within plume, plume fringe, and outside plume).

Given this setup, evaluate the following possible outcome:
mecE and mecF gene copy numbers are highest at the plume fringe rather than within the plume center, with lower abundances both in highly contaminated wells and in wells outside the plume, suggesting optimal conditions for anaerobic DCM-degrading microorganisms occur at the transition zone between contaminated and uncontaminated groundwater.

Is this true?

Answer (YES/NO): NO